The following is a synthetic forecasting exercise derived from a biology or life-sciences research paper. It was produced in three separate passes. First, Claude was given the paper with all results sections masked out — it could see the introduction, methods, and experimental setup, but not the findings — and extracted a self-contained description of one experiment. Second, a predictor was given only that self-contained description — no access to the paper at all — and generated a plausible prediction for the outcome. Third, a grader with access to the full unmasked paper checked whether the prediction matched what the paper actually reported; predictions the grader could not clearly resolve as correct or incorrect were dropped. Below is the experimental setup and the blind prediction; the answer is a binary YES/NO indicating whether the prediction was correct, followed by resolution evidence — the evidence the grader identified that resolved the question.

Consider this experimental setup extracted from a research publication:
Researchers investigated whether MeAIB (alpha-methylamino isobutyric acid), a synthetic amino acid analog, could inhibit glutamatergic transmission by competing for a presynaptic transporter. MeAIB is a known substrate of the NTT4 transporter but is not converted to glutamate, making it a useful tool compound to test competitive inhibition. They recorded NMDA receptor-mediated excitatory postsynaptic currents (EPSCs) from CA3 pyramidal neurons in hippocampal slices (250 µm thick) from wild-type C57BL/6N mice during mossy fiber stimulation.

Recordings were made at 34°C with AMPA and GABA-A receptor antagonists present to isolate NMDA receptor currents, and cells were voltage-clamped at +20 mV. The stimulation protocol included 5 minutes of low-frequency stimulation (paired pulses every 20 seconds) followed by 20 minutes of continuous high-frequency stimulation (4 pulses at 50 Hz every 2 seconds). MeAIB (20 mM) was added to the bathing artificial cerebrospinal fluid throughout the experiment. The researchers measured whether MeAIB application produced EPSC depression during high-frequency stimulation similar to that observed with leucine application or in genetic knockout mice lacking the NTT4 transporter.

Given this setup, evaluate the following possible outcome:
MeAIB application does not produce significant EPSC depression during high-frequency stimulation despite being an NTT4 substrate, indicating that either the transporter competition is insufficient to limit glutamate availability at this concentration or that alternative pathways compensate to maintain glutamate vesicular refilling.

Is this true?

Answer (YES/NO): NO